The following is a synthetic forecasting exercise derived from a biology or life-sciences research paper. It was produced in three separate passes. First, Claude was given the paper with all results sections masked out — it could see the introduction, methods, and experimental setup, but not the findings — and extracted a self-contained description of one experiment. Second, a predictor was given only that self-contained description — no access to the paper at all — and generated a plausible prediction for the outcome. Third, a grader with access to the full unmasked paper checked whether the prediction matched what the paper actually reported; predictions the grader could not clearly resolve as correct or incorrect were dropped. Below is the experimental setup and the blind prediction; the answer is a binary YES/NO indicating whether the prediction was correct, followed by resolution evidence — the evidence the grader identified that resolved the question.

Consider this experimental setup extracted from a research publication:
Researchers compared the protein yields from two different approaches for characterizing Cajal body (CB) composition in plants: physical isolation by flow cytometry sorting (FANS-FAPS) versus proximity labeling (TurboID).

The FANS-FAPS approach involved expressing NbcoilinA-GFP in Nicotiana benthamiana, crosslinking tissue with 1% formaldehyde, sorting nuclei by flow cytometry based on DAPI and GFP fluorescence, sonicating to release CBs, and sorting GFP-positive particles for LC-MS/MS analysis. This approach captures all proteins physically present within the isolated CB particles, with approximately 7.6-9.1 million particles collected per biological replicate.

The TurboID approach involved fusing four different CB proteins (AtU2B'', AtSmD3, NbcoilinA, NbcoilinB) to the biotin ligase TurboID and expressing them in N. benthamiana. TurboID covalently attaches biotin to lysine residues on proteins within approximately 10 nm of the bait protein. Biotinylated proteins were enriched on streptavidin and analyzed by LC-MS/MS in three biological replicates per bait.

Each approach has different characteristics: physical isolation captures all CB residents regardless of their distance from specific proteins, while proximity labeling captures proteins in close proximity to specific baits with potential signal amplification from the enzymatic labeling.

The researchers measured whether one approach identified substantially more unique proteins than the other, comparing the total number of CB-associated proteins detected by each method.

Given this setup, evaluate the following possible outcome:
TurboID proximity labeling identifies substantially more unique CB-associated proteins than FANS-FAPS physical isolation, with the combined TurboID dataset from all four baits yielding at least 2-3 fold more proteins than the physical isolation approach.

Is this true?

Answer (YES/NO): NO